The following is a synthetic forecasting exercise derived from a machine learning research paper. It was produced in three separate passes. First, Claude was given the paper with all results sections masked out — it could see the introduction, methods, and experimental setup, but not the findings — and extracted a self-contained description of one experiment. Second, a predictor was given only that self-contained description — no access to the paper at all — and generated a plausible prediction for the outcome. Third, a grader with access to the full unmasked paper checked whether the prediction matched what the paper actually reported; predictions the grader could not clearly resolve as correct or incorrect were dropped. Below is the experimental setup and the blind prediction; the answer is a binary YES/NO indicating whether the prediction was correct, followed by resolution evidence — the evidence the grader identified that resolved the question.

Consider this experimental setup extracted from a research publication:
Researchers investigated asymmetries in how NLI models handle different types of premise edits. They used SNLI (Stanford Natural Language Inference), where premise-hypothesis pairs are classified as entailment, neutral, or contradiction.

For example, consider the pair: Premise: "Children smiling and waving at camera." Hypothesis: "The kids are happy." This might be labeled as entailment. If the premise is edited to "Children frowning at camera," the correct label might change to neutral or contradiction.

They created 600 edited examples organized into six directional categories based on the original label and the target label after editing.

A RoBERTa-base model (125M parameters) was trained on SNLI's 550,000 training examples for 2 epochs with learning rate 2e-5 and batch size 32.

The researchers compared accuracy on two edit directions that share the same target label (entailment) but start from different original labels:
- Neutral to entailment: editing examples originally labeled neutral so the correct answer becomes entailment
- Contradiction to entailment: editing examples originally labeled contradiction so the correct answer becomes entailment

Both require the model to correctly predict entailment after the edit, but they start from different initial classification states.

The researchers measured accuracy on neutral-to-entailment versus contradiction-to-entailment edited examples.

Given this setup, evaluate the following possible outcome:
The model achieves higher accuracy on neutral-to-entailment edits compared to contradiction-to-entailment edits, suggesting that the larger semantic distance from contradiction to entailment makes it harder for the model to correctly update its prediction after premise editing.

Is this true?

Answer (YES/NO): NO